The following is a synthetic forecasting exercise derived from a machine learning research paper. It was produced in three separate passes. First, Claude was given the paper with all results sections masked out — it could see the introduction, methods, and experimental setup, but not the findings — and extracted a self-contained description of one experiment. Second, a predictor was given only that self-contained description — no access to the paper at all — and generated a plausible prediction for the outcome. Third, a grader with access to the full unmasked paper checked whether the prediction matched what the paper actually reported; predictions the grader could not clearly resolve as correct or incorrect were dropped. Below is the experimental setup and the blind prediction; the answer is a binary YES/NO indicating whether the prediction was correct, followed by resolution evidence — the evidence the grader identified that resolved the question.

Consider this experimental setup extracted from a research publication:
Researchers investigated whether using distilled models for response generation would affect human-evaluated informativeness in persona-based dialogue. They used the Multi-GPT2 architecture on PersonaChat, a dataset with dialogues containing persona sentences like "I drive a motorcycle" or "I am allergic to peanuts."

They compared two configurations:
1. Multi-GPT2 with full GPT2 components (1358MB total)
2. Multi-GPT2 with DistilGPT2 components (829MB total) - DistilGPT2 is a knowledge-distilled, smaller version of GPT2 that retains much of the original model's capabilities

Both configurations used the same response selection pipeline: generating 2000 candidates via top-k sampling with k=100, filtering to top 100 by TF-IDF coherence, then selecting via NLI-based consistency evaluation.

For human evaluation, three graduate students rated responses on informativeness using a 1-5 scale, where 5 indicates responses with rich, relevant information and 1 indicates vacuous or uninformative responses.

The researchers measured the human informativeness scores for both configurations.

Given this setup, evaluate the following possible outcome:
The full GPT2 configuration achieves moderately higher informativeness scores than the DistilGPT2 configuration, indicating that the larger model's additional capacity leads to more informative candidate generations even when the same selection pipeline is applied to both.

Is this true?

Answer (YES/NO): NO